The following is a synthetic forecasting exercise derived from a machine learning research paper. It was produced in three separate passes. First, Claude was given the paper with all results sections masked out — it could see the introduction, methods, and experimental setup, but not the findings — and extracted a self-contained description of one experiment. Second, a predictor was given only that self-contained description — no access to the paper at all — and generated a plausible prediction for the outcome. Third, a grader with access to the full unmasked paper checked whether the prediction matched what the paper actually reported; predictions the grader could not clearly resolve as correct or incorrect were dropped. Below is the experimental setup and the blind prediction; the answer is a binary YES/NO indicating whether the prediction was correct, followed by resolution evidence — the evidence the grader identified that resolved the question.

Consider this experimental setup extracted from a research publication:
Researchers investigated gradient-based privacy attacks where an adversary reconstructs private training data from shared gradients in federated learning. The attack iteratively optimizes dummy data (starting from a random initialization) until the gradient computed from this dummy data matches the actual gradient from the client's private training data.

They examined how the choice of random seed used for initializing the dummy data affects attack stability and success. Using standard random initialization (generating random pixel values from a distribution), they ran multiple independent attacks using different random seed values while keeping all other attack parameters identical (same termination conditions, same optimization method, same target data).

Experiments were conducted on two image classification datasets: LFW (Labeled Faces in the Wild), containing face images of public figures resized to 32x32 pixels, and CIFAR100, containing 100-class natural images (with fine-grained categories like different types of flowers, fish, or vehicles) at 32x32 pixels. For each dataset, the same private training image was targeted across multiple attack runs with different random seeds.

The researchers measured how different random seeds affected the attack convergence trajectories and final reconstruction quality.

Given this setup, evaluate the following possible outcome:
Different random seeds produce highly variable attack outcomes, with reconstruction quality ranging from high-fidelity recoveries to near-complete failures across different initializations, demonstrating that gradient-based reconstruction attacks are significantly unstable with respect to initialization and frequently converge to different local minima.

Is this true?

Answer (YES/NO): YES